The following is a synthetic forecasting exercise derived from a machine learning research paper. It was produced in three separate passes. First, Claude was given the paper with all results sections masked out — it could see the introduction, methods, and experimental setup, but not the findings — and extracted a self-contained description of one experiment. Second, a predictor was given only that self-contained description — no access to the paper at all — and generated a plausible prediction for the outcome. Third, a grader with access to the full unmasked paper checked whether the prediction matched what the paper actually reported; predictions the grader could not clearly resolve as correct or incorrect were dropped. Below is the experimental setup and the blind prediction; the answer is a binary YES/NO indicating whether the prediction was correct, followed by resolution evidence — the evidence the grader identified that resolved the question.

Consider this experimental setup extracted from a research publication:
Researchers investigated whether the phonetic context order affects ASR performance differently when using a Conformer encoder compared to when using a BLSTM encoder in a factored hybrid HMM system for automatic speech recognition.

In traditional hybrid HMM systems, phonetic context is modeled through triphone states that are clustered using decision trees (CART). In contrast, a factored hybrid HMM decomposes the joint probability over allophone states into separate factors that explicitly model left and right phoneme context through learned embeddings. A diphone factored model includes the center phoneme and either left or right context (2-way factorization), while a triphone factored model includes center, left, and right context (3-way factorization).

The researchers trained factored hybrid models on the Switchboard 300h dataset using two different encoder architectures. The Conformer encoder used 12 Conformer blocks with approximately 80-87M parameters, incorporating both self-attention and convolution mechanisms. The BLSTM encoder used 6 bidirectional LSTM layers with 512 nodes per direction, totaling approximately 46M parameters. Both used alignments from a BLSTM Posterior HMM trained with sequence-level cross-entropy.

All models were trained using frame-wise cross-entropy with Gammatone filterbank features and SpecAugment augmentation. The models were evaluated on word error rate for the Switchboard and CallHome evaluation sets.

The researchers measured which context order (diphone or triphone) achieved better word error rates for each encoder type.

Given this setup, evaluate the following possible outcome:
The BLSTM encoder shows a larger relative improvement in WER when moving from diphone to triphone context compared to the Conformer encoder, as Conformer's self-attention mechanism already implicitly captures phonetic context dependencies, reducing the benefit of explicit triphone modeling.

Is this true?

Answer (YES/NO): YES